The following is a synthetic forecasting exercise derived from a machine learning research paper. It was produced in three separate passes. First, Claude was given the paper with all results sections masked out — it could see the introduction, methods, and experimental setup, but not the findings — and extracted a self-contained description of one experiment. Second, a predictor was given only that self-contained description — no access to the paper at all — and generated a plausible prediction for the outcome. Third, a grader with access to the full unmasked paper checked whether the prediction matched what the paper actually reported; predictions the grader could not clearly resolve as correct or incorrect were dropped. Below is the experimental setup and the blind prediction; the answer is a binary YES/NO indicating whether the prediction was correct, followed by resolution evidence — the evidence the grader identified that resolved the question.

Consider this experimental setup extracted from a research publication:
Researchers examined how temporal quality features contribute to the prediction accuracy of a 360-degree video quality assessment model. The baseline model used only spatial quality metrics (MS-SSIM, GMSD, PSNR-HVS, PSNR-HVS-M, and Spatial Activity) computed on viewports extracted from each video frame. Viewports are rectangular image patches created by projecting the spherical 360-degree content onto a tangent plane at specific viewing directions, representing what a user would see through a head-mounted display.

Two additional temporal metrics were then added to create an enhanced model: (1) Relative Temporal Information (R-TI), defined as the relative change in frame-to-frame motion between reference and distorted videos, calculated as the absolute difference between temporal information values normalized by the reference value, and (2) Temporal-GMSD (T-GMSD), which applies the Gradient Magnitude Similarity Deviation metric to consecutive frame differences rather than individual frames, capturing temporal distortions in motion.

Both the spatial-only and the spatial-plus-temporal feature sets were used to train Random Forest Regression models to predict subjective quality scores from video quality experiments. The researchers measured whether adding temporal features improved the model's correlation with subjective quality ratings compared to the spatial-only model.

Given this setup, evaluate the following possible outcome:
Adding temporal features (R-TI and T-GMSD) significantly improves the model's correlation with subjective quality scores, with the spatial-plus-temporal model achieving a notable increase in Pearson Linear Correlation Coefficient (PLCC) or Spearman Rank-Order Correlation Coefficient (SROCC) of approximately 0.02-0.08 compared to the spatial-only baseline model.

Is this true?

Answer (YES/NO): YES